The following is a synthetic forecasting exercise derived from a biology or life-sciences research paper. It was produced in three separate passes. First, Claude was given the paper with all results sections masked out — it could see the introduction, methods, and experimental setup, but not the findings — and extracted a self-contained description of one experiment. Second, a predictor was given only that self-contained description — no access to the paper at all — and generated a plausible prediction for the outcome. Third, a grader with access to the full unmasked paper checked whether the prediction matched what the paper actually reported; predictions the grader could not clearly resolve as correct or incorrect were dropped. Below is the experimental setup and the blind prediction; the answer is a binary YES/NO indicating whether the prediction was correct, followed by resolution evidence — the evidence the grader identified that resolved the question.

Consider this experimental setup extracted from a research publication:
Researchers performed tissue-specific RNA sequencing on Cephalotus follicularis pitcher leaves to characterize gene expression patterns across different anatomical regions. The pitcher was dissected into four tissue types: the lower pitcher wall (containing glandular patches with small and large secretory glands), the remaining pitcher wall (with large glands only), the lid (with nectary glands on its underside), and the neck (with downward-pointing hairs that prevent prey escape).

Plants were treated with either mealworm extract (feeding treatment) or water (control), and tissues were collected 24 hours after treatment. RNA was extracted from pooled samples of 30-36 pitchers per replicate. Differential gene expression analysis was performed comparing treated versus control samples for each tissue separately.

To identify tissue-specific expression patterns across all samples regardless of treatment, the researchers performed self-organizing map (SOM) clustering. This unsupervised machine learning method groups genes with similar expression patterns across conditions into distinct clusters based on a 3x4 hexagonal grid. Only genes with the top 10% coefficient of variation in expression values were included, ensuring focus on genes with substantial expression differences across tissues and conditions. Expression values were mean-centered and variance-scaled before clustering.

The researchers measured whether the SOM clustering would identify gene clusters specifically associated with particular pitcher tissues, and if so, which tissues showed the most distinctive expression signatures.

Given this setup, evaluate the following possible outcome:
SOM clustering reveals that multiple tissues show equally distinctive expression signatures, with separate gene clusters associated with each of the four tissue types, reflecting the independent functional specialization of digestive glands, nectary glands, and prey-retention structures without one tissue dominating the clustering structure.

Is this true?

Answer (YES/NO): NO